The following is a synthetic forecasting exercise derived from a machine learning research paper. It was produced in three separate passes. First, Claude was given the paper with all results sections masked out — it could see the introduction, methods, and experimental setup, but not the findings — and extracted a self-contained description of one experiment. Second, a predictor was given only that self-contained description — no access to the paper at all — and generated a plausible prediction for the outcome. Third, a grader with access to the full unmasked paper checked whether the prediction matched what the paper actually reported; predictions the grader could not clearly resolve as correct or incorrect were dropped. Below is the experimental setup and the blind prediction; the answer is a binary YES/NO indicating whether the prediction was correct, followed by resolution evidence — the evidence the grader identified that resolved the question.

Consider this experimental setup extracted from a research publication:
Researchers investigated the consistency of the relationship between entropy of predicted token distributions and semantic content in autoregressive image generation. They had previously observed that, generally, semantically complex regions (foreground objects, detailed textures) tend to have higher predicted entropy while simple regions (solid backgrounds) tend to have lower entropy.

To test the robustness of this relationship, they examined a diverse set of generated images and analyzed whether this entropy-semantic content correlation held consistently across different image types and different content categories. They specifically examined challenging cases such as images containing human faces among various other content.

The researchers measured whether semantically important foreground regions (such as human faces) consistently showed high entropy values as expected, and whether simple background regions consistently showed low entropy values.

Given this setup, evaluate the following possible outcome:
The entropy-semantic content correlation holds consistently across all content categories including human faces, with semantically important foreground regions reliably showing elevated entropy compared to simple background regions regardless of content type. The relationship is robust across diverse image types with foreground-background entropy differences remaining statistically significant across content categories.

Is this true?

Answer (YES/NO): NO